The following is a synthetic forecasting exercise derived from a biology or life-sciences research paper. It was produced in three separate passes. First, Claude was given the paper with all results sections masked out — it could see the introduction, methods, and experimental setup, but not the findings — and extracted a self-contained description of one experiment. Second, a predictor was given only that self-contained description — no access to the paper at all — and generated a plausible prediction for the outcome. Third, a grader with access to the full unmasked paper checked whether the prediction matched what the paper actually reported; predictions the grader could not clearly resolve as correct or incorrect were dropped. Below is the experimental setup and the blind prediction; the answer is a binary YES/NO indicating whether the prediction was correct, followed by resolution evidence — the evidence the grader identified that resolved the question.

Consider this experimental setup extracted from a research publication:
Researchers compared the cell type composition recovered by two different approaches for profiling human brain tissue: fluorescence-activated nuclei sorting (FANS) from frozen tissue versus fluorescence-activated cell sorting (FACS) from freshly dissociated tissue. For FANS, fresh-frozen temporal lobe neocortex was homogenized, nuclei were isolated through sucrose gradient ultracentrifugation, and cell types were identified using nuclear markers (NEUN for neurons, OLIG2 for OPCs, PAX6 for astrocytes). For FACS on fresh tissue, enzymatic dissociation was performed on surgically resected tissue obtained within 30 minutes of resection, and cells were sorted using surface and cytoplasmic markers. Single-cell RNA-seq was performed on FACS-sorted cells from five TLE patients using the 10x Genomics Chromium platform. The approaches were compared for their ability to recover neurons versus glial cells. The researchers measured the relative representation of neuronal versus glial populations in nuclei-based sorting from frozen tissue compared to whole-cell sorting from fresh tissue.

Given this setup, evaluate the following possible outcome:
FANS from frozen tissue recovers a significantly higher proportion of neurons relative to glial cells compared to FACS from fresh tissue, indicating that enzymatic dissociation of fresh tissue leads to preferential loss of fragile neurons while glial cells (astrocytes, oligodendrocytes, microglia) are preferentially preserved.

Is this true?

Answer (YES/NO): NO